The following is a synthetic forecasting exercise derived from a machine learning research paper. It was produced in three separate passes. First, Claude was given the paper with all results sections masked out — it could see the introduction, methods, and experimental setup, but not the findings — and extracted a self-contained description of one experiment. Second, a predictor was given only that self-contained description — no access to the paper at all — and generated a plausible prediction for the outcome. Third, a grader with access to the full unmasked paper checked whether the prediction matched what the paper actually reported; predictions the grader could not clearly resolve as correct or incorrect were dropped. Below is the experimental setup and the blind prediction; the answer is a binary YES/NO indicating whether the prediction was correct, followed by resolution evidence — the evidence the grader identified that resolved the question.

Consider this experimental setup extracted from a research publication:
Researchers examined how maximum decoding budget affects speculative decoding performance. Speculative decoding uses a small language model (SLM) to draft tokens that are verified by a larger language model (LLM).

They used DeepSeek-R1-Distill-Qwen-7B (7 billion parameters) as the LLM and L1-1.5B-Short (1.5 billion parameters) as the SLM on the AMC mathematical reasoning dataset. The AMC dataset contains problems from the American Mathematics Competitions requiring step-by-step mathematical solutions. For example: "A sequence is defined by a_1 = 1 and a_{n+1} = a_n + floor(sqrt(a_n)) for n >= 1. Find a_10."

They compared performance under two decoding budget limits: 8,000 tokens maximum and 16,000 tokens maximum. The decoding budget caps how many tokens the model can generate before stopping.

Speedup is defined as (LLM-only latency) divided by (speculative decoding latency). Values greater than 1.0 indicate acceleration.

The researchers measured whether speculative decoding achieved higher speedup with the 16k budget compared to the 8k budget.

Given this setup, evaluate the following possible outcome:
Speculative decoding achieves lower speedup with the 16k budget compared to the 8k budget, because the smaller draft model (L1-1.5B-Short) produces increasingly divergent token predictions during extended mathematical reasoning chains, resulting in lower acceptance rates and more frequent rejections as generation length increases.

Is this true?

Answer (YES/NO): NO